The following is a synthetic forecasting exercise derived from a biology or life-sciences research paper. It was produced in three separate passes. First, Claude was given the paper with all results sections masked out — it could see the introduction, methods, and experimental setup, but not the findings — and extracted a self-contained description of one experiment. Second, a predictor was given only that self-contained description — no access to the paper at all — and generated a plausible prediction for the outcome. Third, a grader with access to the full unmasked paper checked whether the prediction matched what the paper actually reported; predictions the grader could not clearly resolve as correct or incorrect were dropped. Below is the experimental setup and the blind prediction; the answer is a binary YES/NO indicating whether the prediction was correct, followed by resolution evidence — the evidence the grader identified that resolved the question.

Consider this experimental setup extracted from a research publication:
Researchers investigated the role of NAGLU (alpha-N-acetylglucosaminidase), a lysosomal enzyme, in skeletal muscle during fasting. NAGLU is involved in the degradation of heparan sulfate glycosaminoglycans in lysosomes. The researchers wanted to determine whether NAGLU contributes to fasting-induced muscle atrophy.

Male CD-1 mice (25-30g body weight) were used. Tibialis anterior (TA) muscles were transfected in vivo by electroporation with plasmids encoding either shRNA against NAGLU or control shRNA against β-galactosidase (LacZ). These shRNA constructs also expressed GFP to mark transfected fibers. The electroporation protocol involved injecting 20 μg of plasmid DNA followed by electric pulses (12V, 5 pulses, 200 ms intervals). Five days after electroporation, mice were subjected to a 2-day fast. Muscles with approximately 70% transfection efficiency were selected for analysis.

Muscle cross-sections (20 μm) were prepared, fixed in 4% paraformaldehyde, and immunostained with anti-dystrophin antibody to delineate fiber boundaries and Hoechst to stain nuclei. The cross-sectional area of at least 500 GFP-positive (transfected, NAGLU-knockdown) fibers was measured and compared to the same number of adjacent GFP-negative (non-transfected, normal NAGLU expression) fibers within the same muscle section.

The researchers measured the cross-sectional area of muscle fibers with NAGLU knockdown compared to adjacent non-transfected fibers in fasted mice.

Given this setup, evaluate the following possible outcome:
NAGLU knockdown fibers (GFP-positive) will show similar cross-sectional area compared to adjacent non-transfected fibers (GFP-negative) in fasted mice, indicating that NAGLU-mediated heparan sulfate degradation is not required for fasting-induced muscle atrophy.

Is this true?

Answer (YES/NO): NO